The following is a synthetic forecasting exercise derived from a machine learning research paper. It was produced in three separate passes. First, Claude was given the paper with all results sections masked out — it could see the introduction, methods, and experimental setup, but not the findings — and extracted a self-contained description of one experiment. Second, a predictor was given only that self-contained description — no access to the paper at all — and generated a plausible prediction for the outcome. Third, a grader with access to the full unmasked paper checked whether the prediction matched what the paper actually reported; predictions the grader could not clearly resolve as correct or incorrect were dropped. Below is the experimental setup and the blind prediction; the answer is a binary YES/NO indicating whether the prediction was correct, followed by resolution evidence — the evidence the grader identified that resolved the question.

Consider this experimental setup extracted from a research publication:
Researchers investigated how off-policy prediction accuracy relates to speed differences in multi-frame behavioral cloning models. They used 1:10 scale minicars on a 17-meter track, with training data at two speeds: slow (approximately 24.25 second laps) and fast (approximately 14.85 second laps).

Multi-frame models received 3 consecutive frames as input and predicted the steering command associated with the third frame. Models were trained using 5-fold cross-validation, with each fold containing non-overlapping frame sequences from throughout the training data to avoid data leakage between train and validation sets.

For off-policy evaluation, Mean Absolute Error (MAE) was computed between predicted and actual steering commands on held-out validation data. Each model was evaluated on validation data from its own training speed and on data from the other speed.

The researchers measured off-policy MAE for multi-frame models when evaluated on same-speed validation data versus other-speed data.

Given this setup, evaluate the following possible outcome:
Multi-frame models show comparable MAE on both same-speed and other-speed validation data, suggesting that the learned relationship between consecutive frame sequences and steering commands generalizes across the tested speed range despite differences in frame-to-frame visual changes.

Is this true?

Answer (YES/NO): NO